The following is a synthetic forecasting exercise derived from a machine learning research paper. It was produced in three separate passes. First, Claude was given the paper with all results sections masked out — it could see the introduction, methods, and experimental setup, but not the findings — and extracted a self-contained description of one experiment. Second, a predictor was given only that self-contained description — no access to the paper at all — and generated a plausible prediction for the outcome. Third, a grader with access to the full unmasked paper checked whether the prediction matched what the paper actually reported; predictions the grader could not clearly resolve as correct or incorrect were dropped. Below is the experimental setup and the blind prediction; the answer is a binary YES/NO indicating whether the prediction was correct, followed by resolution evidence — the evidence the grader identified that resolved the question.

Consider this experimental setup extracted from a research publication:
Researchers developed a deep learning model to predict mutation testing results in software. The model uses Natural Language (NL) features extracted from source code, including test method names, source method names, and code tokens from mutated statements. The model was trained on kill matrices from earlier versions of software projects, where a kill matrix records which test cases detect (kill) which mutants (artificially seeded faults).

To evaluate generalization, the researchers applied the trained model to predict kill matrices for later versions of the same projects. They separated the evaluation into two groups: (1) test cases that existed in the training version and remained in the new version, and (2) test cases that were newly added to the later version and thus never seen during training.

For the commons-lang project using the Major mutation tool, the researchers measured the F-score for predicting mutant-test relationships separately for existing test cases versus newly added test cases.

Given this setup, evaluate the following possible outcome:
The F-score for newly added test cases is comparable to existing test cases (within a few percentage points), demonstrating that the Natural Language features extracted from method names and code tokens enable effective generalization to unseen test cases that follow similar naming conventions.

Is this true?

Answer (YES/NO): NO